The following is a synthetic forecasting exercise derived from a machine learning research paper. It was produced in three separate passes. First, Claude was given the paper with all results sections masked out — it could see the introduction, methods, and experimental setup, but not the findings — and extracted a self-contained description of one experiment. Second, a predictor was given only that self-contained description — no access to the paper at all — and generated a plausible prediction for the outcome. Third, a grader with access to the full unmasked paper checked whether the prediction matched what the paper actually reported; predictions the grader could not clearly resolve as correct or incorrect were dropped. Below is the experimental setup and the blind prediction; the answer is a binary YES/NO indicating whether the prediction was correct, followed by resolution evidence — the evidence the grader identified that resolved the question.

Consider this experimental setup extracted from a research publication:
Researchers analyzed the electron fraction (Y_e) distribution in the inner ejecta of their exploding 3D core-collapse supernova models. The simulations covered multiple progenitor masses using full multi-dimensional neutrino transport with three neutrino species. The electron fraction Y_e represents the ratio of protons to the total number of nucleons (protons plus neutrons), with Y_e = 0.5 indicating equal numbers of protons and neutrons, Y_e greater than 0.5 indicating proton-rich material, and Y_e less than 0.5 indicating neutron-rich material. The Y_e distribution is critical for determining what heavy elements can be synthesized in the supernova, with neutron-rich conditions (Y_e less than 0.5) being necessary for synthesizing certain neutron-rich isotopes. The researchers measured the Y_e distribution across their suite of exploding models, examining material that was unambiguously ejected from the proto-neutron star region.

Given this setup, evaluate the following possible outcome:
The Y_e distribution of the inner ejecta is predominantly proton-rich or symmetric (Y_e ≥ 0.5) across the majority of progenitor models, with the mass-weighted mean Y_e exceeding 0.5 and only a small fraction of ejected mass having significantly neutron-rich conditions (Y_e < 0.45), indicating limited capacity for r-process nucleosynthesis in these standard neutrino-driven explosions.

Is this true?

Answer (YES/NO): YES